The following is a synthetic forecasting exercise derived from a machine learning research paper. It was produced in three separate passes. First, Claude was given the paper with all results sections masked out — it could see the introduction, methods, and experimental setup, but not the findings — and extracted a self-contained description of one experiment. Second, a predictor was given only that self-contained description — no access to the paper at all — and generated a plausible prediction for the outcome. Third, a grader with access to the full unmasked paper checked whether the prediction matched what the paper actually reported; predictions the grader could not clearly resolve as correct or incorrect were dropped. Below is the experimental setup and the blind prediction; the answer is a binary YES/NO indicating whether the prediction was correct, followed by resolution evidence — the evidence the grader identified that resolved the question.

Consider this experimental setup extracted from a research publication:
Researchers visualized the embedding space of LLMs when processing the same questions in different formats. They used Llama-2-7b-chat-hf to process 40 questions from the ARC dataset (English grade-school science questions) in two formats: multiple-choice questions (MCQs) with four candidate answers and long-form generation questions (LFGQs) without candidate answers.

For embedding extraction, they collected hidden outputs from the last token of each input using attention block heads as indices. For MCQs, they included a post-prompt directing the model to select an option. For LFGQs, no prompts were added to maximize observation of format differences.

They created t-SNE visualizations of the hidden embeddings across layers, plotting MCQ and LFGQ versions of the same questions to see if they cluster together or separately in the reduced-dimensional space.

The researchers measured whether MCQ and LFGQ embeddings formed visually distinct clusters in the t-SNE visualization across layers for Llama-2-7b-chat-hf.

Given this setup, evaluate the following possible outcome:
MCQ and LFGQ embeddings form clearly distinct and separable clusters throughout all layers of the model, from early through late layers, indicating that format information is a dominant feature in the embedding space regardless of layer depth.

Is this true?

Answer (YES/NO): NO